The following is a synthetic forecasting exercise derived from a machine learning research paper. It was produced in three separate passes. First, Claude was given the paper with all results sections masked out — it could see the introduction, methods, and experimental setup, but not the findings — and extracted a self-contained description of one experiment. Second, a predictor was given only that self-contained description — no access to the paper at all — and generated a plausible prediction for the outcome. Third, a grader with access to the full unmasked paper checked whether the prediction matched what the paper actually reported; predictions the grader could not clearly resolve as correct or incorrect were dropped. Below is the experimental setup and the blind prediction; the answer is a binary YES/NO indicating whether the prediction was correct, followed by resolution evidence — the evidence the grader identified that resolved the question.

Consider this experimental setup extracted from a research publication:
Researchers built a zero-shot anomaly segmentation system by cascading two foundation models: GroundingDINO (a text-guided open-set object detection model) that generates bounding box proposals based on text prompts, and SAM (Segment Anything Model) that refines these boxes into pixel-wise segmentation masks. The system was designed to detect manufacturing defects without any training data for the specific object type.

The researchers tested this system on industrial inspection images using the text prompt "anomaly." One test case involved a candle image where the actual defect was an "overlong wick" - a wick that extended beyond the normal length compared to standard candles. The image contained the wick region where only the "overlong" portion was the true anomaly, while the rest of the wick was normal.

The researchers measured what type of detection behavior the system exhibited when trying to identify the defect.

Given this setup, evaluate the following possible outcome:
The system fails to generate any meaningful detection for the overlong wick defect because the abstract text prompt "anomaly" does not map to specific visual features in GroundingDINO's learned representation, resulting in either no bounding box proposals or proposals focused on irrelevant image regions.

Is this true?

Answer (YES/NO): NO